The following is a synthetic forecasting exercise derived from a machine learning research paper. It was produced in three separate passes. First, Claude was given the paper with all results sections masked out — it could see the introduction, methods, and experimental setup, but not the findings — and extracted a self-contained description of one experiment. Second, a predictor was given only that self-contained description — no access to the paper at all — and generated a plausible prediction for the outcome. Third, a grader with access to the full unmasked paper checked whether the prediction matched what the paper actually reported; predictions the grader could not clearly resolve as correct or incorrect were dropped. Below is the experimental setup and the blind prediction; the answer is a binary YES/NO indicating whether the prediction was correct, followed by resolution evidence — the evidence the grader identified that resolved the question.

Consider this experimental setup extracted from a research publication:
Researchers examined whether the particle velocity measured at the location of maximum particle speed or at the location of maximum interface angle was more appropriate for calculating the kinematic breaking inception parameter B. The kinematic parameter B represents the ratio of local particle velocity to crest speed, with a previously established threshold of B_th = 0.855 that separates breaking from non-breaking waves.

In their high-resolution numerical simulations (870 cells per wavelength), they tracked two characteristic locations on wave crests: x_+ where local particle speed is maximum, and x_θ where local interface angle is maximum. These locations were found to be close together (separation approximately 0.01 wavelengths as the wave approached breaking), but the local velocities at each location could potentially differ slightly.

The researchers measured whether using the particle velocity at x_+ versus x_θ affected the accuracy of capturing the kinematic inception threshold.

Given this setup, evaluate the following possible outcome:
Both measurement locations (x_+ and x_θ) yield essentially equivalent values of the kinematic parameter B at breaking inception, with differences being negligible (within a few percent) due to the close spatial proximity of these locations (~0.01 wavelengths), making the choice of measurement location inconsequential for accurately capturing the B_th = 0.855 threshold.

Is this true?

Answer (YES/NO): NO